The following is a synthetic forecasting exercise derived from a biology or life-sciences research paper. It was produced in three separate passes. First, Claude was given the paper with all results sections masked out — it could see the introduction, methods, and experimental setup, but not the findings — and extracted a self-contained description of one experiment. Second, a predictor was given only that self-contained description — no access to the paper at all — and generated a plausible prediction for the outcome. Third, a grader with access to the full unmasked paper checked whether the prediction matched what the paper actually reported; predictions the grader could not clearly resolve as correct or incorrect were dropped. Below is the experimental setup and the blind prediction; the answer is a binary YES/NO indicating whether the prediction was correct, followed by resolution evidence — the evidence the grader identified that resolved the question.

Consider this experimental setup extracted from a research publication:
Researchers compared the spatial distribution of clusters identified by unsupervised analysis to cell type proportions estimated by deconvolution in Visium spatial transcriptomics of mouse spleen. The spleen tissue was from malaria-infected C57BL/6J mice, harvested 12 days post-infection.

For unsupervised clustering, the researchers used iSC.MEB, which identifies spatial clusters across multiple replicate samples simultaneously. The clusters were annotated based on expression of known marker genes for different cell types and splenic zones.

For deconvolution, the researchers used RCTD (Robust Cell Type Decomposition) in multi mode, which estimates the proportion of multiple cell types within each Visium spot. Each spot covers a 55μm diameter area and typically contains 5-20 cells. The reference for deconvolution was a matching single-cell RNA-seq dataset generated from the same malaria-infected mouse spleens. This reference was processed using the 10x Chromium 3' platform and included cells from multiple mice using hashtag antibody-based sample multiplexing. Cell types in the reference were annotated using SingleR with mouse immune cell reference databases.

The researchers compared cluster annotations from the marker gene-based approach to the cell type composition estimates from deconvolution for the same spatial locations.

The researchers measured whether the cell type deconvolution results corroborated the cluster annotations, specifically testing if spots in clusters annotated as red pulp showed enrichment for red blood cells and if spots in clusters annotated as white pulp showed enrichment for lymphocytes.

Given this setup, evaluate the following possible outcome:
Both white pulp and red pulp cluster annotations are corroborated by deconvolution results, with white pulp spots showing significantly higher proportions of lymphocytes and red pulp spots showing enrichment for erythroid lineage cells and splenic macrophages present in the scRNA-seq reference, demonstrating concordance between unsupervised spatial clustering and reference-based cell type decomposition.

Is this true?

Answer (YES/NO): NO